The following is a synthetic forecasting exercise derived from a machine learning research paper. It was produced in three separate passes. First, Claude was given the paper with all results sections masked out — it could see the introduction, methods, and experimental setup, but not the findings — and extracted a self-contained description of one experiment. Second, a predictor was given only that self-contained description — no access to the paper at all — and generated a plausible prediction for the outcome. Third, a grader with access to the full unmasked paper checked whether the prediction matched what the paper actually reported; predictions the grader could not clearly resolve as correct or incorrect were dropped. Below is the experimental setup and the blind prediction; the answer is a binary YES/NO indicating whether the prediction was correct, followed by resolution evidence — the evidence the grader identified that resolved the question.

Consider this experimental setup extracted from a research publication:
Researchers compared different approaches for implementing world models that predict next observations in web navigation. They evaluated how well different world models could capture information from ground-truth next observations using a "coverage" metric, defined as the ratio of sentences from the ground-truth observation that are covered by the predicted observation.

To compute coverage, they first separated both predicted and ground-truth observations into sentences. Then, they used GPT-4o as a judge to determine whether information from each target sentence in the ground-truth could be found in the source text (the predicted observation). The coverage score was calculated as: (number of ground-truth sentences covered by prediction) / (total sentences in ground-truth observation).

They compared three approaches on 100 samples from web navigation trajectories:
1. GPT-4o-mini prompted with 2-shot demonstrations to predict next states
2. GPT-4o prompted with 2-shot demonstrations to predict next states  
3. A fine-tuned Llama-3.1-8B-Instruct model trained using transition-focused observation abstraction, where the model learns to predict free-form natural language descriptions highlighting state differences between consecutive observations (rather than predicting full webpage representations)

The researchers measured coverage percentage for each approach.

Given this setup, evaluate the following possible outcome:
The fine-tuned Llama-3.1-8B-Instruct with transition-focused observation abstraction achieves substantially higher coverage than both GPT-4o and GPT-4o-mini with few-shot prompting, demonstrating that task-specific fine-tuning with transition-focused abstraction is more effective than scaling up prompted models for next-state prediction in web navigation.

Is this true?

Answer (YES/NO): YES